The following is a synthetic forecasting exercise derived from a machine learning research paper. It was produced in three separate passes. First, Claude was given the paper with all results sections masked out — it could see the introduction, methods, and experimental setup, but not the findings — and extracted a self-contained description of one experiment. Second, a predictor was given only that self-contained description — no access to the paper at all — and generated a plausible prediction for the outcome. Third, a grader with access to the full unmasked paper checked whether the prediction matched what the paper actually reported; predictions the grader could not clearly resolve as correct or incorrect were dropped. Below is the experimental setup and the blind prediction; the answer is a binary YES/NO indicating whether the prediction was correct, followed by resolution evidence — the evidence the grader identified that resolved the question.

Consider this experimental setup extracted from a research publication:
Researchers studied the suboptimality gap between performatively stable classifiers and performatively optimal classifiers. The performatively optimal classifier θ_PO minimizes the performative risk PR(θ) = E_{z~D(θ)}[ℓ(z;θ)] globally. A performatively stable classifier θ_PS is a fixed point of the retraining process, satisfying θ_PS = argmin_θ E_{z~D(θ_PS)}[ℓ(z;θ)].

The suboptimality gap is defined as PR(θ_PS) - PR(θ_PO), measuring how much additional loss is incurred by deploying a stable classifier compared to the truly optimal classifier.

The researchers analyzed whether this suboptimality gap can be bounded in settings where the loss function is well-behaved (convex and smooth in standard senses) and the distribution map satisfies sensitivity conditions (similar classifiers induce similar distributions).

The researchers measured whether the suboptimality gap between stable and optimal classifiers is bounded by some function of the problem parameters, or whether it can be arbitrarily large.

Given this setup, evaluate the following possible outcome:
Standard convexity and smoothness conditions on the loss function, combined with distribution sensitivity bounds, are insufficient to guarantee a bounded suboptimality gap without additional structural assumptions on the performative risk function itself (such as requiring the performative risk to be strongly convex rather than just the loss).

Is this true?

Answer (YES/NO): YES